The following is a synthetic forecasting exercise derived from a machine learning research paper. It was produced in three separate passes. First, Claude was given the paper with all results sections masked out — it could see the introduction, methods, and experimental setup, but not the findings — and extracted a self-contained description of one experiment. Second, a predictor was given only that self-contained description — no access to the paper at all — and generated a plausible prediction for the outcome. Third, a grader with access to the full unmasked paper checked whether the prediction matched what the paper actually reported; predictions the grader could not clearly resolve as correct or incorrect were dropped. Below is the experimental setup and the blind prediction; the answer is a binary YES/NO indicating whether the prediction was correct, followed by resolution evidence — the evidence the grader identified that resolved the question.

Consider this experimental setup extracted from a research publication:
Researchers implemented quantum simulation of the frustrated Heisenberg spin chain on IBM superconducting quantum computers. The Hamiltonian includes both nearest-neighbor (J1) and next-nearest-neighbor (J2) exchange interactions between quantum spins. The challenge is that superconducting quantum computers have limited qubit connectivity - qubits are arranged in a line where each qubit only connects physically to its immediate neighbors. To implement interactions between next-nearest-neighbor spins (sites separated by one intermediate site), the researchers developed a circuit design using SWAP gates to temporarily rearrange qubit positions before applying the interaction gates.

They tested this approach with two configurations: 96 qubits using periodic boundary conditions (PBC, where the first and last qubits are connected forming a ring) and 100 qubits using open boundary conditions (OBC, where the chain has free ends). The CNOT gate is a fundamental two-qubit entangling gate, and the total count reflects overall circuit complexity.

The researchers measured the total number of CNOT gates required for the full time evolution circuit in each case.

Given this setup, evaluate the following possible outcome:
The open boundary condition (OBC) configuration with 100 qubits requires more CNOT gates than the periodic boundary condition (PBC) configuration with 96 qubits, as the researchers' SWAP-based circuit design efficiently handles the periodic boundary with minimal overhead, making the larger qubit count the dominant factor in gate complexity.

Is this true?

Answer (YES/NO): NO